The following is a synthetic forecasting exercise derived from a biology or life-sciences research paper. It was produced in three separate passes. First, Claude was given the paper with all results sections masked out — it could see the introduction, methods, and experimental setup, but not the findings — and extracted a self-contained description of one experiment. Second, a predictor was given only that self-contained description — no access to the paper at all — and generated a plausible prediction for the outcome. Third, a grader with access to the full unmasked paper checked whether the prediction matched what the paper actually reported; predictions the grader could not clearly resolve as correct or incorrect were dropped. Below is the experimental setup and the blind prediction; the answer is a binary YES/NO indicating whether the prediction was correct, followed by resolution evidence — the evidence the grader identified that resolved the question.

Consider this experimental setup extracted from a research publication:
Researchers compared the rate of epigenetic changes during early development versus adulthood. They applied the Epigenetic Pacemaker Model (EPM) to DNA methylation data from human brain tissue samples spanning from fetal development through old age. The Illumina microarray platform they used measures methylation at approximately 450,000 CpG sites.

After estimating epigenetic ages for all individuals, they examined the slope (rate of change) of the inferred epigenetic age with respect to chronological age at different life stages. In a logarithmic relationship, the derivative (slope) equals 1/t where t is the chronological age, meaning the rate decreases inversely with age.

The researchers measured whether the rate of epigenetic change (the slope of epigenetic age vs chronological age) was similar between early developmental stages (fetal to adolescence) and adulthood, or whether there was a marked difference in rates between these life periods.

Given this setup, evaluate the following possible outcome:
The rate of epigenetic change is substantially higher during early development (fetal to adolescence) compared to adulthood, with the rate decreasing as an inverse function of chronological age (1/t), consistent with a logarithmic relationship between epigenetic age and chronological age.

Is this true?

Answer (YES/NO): YES